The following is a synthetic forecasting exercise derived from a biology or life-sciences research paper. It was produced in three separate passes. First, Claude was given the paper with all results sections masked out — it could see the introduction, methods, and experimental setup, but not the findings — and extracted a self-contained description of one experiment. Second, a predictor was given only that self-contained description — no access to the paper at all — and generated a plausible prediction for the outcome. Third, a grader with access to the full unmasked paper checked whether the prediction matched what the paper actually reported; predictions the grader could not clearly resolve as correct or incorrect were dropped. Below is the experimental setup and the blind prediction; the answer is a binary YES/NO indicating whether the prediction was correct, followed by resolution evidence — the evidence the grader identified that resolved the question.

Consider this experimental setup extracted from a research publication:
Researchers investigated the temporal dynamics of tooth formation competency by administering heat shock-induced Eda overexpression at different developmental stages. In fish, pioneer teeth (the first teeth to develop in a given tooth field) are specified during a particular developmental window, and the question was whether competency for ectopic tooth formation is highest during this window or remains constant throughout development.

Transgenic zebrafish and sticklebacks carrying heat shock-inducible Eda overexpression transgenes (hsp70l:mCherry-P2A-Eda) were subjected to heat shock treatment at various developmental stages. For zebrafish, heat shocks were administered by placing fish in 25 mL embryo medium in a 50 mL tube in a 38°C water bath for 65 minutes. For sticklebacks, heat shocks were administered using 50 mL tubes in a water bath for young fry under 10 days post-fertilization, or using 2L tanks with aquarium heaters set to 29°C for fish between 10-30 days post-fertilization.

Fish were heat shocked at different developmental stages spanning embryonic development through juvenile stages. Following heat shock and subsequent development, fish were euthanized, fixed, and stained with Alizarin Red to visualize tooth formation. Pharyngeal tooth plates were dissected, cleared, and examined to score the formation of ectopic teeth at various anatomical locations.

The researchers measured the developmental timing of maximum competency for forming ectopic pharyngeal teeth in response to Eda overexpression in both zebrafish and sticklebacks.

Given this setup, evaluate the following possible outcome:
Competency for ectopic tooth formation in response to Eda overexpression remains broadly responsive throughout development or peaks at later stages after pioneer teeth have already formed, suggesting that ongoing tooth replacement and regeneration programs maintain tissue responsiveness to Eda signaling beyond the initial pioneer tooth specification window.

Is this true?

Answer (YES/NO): NO